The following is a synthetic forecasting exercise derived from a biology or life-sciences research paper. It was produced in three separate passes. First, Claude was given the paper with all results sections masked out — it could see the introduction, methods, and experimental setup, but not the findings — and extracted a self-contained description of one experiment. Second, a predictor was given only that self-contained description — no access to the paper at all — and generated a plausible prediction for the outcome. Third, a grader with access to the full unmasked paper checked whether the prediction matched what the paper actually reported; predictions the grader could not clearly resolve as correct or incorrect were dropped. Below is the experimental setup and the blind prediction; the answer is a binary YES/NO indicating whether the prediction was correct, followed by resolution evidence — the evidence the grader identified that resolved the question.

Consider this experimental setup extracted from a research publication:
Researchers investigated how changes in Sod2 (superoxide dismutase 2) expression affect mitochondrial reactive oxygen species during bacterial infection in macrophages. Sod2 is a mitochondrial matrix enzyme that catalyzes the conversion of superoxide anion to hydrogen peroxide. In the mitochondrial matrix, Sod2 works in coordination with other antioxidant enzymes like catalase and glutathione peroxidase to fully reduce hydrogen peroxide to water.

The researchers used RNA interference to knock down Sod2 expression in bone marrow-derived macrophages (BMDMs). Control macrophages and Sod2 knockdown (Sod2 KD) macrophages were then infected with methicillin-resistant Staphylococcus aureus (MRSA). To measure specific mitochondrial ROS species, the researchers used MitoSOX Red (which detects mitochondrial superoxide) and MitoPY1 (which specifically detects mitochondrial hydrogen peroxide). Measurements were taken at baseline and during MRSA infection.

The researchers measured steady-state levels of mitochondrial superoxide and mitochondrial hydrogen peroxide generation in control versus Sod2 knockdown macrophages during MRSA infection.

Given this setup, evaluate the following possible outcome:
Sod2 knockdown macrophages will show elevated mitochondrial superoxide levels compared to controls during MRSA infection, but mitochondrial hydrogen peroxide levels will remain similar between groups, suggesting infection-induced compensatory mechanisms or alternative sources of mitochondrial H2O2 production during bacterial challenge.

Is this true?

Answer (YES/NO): NO